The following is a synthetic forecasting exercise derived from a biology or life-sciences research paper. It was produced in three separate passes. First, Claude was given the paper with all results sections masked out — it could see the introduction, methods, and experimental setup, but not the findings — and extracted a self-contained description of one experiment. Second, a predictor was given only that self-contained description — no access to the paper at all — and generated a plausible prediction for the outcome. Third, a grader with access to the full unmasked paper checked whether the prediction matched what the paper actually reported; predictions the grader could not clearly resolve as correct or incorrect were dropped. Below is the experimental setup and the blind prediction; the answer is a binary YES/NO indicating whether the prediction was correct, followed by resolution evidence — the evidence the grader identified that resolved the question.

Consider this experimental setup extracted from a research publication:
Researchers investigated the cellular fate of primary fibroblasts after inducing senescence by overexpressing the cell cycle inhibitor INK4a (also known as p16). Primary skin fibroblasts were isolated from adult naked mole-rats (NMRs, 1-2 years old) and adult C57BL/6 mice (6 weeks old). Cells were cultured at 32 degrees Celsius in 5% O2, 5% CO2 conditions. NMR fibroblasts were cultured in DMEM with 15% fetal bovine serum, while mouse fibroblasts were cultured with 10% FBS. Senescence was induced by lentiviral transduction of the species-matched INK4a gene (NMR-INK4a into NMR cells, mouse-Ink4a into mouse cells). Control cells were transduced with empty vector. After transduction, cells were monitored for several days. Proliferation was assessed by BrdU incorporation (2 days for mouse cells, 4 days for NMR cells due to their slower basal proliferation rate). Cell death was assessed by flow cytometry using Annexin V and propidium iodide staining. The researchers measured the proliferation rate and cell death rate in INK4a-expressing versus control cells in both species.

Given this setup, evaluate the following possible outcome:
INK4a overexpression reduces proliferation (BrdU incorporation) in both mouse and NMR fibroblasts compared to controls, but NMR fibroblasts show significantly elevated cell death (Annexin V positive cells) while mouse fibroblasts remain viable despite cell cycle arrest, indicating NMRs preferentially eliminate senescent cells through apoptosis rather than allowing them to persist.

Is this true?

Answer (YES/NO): YES